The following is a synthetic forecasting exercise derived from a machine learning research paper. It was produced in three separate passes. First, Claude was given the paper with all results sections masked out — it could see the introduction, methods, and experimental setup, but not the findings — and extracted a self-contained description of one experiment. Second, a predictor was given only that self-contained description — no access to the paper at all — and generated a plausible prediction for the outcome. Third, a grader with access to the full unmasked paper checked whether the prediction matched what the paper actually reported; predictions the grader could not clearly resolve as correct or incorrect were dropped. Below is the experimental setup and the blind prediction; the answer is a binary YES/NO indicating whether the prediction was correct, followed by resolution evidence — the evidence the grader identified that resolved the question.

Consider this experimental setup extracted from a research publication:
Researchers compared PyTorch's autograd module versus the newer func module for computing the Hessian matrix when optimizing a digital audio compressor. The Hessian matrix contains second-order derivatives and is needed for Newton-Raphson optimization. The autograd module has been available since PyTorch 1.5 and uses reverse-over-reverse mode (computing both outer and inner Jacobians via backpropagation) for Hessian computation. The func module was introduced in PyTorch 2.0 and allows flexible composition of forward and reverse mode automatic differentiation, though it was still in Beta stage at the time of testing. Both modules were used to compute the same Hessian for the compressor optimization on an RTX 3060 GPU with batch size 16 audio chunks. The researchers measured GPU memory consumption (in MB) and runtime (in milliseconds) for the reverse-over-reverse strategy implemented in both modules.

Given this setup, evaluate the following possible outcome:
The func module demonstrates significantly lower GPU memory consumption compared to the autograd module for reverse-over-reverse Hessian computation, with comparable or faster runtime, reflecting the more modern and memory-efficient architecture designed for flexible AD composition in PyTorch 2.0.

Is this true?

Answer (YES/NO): NO